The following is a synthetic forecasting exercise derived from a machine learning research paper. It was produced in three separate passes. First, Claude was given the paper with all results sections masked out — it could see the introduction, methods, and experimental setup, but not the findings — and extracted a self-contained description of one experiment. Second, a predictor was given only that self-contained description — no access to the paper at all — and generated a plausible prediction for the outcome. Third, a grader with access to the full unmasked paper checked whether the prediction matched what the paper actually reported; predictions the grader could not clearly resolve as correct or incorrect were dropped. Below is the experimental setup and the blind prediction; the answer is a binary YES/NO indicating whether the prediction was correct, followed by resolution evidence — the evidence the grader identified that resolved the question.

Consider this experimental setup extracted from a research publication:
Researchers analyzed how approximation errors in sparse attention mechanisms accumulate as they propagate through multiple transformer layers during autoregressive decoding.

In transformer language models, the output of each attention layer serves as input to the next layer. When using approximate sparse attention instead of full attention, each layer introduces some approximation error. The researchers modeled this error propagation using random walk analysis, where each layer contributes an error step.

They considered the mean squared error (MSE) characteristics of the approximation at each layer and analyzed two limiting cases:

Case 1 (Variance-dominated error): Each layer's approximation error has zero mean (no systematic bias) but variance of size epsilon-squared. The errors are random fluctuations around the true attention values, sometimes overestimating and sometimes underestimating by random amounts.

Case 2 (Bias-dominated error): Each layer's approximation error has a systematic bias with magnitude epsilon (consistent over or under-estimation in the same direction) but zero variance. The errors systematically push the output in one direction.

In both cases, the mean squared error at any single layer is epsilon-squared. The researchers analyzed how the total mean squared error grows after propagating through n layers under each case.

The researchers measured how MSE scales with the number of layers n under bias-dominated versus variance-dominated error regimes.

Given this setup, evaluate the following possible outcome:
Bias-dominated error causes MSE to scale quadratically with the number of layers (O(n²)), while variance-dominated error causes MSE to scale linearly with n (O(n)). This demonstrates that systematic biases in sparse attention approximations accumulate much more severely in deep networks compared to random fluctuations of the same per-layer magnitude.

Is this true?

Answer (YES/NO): YES